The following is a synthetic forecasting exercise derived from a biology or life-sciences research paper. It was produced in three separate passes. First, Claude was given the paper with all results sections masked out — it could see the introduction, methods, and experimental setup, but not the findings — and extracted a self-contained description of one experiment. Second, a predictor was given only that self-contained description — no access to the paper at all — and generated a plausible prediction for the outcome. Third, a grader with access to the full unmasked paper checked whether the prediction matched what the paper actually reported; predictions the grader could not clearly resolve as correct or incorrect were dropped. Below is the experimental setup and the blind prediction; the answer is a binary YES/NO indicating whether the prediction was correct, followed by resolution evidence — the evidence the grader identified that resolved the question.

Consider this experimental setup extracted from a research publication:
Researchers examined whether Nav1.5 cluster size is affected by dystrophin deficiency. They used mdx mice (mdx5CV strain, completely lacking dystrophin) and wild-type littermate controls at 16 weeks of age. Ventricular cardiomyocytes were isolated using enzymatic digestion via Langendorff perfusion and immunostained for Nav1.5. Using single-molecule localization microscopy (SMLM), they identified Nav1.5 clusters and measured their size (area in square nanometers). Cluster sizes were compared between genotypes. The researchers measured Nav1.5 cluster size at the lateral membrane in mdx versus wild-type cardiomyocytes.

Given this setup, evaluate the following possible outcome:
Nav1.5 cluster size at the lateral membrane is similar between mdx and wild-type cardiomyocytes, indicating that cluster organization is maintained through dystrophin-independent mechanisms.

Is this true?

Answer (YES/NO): NO